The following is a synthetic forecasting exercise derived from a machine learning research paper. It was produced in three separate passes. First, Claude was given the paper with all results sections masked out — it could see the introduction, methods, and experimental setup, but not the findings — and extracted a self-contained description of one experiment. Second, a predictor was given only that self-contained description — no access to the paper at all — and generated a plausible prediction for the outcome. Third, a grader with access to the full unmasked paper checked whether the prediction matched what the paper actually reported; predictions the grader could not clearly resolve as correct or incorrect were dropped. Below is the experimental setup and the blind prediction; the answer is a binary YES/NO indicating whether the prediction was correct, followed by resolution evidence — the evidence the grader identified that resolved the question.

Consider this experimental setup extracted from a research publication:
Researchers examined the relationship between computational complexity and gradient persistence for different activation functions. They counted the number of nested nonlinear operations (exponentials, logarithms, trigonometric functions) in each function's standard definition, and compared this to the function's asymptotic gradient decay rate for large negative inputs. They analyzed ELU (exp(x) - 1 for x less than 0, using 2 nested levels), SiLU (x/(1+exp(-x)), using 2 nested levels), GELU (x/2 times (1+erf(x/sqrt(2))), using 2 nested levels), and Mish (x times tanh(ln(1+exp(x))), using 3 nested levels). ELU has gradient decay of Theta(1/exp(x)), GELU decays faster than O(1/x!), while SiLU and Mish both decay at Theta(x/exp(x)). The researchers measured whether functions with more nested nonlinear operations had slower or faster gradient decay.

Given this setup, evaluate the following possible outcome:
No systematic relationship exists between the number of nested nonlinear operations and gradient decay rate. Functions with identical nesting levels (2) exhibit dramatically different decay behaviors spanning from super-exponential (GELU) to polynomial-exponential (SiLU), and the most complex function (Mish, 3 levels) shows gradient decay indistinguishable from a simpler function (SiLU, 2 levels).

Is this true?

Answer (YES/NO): YES